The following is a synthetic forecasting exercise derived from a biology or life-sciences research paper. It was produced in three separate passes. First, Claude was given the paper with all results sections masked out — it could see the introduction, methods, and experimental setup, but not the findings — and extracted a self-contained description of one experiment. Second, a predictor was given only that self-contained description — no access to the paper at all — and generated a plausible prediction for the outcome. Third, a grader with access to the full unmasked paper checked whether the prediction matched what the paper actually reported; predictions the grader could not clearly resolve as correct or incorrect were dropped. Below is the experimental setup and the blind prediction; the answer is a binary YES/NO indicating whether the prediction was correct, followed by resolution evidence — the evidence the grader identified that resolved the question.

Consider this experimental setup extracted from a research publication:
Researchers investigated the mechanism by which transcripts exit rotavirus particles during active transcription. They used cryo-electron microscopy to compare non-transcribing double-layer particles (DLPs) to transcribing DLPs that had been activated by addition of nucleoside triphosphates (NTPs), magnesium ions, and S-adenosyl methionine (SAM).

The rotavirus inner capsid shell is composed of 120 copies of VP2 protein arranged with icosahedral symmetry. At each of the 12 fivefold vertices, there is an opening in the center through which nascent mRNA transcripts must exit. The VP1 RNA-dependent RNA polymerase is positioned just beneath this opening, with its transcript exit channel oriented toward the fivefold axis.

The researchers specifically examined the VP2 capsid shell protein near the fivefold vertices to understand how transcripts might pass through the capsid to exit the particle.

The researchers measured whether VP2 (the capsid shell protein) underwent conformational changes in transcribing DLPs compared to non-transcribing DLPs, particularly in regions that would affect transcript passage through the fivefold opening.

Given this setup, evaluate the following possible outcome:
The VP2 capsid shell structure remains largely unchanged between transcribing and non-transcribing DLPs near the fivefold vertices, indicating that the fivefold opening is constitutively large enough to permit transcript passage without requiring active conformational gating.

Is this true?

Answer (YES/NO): NO